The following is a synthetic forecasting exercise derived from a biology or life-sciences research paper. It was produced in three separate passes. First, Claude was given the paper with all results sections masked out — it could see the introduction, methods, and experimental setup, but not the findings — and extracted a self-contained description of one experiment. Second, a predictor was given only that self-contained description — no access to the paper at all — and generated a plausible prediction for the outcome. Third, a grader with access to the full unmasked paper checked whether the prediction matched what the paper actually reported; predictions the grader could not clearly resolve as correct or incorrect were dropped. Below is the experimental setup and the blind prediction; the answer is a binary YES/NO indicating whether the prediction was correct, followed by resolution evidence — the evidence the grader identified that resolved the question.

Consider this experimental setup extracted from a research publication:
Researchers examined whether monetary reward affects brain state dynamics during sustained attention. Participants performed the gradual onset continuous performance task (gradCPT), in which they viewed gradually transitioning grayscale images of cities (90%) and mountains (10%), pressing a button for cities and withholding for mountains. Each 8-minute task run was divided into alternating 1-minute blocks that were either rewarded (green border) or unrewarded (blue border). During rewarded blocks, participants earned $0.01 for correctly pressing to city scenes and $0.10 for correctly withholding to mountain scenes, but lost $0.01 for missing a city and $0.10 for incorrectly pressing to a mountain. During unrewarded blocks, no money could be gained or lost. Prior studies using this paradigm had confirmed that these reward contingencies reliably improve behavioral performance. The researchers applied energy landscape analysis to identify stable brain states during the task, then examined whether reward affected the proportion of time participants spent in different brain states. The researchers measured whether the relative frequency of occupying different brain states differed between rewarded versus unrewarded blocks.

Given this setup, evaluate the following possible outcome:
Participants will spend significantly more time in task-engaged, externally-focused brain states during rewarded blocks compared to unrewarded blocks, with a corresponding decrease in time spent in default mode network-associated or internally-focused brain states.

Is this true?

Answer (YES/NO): NO